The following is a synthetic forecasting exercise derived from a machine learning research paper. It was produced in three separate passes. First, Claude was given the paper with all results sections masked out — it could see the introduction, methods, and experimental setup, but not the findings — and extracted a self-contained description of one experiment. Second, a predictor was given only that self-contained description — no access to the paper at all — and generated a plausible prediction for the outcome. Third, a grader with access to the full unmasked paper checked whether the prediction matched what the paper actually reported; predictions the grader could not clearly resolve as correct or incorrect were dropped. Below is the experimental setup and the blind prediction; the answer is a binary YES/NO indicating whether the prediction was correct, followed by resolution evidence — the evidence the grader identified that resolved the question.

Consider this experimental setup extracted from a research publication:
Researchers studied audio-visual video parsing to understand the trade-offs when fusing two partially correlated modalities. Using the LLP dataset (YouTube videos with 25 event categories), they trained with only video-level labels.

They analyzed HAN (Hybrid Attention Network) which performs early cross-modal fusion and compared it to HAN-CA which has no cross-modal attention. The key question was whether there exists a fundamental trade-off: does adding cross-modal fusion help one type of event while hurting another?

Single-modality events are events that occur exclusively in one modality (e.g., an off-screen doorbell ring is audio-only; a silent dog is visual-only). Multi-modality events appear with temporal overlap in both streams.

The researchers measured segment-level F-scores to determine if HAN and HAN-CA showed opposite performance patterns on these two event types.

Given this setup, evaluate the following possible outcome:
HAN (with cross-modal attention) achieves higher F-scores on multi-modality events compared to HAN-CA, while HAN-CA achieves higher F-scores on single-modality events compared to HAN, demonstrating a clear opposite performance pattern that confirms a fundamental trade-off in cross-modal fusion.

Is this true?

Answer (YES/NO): YES